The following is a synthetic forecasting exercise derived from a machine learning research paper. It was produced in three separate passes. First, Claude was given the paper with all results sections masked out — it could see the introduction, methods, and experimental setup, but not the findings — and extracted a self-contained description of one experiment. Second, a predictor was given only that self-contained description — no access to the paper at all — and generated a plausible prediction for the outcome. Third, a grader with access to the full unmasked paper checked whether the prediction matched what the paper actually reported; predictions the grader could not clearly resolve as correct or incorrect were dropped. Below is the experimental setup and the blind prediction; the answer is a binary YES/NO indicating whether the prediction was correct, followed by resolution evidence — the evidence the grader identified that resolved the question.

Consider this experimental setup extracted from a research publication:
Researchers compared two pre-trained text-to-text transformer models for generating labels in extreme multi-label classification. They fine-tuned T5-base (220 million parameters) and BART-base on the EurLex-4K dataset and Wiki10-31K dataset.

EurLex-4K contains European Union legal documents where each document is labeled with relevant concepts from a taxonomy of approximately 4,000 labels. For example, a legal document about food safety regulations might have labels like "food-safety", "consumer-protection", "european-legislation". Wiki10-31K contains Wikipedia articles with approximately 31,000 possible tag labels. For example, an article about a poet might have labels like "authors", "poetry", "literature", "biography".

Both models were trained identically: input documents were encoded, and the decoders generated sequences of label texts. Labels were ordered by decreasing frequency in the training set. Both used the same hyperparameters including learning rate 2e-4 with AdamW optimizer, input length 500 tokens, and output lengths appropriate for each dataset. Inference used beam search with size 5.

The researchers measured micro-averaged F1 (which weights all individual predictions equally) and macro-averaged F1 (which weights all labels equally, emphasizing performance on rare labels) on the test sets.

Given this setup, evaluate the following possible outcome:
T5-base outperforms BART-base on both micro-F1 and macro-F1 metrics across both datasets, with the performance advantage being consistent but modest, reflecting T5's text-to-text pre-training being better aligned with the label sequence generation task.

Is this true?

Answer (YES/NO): YES